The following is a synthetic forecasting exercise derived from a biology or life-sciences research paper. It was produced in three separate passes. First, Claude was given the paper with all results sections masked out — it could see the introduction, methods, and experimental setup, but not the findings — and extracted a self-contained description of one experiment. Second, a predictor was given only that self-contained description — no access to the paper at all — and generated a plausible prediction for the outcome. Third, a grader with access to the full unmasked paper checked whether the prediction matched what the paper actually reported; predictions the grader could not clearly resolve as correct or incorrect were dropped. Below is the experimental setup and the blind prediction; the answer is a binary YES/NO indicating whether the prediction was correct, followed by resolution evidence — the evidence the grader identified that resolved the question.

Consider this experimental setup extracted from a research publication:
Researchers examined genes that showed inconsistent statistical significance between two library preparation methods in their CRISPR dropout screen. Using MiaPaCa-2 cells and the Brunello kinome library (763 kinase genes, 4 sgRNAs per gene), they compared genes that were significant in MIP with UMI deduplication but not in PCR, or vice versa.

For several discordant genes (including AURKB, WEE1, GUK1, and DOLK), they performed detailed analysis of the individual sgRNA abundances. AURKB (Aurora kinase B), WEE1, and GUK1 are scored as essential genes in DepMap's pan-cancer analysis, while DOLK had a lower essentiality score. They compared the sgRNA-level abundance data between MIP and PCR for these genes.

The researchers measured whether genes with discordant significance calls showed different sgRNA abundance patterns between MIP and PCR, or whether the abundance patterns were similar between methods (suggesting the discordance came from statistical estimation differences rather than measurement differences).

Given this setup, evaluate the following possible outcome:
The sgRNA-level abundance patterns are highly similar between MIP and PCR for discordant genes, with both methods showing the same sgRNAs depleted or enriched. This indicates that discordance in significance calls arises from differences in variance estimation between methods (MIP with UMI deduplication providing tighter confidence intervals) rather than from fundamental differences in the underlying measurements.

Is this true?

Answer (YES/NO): YES